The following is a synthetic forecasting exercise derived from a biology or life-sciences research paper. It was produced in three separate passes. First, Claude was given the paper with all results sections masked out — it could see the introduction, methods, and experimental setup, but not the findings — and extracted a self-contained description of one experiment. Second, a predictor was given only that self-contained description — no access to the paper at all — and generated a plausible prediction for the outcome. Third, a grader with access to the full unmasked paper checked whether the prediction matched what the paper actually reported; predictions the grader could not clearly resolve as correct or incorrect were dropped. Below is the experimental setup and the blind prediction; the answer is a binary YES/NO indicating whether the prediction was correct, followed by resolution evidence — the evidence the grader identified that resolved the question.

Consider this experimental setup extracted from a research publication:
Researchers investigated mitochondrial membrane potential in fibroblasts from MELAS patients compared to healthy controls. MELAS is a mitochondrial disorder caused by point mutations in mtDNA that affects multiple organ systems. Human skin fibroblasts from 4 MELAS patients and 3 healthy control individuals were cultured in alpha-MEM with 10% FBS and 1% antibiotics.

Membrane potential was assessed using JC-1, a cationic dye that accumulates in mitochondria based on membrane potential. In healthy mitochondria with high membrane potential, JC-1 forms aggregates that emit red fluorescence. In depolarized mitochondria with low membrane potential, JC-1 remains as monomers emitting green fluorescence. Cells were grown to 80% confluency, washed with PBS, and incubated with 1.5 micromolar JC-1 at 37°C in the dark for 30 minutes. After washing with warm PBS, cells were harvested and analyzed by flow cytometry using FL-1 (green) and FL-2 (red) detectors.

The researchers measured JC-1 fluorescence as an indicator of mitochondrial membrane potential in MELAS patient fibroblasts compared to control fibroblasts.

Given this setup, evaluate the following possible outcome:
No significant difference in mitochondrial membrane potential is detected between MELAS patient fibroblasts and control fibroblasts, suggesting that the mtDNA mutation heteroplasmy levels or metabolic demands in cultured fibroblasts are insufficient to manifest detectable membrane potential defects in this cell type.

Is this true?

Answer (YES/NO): NO